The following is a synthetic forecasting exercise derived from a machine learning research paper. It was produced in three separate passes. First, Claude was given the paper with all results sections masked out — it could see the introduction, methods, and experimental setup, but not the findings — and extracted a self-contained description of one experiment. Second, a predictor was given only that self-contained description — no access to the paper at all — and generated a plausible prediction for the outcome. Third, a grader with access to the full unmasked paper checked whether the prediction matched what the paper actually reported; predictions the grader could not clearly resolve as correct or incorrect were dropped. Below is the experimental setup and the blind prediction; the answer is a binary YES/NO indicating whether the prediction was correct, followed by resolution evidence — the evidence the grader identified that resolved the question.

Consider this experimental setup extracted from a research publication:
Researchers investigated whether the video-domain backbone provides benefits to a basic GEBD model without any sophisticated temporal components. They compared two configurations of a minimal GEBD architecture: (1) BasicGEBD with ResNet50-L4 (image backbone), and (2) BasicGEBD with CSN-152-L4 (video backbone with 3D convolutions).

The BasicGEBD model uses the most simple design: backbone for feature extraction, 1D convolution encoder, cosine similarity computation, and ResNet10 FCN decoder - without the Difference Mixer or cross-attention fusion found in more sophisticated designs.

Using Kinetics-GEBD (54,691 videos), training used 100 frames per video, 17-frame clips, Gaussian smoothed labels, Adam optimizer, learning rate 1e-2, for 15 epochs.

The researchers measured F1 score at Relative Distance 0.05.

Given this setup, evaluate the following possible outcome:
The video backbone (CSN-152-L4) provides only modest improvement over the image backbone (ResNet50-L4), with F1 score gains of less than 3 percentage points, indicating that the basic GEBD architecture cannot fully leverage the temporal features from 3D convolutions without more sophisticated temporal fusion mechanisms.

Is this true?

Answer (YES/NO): NO